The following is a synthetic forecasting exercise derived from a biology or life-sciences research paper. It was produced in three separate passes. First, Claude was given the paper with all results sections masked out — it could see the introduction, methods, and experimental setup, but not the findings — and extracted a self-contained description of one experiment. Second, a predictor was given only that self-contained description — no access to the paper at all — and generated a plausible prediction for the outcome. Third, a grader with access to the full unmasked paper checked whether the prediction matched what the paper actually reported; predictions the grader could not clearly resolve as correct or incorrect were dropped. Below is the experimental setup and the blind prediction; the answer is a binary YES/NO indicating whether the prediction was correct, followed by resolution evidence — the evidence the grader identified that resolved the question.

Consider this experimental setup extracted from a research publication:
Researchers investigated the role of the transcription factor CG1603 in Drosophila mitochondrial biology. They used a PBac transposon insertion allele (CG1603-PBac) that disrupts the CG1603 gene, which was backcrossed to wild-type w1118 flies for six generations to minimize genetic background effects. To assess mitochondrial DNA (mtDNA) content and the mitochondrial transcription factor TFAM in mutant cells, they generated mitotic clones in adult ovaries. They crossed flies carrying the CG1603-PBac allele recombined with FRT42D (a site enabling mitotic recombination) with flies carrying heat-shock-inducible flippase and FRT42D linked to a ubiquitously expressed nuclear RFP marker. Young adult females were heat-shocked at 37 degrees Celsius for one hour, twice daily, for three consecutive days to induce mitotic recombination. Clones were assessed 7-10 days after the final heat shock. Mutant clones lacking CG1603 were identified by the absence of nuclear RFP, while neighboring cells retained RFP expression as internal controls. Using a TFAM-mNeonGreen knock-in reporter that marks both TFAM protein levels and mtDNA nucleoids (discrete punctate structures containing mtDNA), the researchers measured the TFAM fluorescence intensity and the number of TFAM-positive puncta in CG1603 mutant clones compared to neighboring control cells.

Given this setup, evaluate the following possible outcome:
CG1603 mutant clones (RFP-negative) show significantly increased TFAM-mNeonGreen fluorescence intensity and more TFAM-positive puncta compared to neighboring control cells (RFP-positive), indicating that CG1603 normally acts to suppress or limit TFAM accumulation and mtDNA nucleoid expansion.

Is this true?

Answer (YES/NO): NO